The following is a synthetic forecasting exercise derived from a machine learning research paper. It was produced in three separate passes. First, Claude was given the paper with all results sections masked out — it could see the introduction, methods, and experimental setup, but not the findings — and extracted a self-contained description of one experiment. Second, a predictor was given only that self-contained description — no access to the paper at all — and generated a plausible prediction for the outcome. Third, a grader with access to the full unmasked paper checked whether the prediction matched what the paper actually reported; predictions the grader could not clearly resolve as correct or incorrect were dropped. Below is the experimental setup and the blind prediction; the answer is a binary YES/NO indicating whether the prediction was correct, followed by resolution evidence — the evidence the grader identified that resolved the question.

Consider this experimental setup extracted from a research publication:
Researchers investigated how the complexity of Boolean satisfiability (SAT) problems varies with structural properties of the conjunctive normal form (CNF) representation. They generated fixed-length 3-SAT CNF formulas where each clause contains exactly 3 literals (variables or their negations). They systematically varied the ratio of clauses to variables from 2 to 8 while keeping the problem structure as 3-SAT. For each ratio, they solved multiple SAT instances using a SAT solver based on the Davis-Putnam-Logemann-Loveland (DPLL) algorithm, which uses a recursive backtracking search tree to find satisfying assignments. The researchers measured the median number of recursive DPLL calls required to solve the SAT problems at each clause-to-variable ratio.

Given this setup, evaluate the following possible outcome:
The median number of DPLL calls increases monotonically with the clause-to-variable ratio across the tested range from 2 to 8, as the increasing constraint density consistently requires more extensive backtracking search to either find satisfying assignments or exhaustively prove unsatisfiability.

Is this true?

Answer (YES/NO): NO